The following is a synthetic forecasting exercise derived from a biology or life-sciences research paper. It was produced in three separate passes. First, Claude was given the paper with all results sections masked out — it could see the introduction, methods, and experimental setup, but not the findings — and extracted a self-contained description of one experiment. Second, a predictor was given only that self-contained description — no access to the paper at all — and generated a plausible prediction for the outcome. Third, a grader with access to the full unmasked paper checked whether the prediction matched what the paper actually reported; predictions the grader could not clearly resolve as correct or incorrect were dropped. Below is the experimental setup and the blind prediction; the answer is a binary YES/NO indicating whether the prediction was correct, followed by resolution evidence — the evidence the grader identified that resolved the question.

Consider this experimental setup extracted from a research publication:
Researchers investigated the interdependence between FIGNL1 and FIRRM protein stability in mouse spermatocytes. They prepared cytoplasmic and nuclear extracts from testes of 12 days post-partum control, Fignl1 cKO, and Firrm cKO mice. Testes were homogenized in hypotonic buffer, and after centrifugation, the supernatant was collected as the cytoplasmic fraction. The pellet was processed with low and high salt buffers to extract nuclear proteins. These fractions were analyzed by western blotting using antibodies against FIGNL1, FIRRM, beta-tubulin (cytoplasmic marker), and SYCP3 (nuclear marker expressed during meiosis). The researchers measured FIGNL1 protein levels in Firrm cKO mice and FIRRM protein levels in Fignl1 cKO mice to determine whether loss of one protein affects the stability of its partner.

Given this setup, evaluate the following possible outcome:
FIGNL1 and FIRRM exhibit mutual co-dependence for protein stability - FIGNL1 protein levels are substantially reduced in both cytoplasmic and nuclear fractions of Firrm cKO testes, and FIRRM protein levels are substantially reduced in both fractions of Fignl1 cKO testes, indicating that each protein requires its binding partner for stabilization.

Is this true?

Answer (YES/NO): YES